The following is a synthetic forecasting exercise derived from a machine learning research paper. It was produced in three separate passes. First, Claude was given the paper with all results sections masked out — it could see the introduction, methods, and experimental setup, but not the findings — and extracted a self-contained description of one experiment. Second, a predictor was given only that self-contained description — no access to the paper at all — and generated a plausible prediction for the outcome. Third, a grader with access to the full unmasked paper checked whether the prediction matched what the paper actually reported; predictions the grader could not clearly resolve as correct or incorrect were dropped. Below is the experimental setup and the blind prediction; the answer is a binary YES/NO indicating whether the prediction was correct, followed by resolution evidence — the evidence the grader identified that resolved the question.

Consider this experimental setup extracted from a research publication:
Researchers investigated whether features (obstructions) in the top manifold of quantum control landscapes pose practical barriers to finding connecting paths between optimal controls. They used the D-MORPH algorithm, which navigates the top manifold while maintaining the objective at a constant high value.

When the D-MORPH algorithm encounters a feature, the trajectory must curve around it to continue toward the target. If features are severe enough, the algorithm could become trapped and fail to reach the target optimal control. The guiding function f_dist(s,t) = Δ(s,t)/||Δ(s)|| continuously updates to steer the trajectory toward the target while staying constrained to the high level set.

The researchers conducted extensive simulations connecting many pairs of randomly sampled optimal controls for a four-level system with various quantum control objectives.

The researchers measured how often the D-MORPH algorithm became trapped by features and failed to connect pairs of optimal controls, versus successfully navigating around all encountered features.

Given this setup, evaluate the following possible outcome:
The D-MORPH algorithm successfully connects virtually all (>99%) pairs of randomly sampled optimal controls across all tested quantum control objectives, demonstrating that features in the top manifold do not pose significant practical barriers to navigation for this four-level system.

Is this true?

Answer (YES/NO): YES